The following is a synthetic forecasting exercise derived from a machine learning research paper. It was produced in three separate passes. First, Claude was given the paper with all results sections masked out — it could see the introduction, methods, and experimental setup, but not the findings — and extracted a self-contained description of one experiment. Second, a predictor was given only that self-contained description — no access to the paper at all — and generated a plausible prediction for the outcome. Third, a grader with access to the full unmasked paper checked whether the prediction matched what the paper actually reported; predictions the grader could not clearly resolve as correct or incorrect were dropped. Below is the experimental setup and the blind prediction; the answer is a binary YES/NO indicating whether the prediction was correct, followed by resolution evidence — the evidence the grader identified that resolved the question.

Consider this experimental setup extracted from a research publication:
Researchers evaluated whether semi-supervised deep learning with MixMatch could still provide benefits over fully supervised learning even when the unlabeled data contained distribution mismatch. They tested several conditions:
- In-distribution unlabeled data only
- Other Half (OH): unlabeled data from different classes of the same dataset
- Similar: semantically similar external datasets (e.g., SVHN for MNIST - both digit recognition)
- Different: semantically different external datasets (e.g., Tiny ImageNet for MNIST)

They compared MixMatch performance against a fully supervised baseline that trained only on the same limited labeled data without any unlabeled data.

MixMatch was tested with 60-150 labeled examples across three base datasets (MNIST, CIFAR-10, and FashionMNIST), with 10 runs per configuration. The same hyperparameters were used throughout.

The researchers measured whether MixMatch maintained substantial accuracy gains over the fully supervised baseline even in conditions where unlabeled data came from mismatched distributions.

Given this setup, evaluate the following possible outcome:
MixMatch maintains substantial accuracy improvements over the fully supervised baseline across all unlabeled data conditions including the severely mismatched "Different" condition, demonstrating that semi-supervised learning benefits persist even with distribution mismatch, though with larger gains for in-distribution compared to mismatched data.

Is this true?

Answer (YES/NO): NO